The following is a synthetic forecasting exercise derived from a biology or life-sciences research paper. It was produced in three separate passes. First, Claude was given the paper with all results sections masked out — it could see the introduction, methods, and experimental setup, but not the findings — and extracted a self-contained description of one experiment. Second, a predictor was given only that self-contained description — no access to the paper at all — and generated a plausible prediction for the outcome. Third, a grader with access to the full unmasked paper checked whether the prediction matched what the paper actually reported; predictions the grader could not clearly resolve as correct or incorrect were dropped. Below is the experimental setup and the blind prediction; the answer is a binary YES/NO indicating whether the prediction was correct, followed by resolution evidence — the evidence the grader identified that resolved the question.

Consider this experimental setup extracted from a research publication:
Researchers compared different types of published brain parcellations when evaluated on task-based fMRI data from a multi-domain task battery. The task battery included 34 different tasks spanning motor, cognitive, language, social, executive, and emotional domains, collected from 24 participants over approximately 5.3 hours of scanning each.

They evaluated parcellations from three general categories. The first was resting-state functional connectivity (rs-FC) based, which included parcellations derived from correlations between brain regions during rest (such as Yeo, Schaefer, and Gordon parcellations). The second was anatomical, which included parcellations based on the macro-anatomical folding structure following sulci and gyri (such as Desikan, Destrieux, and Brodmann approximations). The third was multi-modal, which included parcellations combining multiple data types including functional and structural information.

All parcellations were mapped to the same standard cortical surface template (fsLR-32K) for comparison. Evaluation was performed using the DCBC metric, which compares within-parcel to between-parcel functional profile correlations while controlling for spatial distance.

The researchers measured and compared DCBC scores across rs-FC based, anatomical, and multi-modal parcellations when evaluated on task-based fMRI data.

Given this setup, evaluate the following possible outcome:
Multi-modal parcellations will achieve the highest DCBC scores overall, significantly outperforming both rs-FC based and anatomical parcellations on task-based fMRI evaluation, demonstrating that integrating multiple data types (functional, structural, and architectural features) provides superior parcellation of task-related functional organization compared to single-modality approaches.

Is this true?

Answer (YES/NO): NO